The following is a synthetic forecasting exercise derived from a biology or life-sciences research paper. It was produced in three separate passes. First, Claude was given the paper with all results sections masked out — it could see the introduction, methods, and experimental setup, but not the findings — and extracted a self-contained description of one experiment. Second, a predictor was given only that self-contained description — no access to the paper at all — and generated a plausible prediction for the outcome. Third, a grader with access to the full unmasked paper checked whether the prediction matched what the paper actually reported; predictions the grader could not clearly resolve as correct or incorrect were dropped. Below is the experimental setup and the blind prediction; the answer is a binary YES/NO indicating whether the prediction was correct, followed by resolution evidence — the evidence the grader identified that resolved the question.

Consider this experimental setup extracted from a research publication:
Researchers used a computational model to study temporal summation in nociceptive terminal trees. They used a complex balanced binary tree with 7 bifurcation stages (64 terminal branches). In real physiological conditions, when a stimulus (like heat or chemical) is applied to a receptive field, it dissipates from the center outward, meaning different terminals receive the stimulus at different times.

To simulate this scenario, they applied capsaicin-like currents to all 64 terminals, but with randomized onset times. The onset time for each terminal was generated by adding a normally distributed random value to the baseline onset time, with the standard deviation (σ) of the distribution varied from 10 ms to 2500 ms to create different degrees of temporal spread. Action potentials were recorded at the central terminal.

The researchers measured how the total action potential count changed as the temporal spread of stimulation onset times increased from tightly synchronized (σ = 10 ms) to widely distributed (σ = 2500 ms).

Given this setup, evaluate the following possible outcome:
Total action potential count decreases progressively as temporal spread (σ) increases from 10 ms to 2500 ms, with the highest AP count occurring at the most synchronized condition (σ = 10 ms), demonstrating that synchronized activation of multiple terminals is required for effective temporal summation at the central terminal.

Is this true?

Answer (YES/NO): NO